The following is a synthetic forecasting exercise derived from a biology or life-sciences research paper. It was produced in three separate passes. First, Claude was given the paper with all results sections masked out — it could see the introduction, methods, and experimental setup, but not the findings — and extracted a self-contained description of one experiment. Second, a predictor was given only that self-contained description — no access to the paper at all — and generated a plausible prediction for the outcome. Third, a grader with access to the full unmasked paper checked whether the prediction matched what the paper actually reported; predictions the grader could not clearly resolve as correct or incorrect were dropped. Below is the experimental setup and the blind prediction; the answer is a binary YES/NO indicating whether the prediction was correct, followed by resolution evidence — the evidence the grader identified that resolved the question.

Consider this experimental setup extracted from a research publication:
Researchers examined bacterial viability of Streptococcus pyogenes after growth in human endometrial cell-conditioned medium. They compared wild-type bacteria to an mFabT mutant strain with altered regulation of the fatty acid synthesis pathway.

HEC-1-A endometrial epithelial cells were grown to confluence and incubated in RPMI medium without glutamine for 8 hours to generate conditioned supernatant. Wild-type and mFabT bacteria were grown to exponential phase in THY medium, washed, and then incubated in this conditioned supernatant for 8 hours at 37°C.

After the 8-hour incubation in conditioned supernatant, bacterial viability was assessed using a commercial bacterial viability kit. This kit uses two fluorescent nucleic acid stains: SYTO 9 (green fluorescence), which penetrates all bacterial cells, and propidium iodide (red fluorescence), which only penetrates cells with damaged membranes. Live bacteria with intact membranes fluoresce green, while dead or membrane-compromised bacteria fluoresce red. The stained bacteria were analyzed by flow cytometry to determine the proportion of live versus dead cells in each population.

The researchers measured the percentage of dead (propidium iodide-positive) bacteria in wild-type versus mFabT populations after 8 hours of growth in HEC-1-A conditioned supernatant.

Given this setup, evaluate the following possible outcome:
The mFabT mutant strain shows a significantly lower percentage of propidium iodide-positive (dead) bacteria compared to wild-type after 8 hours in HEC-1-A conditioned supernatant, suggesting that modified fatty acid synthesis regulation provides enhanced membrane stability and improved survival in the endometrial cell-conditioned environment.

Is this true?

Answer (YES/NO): NO